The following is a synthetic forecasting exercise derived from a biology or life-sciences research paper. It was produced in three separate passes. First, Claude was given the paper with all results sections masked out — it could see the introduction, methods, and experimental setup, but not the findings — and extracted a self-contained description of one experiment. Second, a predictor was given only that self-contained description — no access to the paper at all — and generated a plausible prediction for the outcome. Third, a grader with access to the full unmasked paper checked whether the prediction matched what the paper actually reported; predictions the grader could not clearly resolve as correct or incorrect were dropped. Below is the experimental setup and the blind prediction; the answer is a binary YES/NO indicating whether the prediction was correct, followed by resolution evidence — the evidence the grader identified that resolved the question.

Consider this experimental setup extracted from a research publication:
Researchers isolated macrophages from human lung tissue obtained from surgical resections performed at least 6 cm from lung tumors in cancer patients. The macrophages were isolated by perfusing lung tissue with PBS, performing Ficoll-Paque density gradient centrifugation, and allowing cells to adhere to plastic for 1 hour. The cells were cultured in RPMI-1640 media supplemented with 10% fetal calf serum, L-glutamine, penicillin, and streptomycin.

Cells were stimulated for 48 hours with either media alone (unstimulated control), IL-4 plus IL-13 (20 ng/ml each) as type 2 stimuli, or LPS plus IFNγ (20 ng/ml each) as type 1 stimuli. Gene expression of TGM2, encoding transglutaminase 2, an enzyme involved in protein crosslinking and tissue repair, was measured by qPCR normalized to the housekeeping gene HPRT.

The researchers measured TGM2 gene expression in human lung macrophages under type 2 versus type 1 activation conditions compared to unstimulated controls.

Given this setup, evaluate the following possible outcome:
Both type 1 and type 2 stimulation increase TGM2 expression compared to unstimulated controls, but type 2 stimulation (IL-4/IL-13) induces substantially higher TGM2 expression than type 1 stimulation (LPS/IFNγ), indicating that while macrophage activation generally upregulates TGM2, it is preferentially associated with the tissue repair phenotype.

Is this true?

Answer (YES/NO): NO